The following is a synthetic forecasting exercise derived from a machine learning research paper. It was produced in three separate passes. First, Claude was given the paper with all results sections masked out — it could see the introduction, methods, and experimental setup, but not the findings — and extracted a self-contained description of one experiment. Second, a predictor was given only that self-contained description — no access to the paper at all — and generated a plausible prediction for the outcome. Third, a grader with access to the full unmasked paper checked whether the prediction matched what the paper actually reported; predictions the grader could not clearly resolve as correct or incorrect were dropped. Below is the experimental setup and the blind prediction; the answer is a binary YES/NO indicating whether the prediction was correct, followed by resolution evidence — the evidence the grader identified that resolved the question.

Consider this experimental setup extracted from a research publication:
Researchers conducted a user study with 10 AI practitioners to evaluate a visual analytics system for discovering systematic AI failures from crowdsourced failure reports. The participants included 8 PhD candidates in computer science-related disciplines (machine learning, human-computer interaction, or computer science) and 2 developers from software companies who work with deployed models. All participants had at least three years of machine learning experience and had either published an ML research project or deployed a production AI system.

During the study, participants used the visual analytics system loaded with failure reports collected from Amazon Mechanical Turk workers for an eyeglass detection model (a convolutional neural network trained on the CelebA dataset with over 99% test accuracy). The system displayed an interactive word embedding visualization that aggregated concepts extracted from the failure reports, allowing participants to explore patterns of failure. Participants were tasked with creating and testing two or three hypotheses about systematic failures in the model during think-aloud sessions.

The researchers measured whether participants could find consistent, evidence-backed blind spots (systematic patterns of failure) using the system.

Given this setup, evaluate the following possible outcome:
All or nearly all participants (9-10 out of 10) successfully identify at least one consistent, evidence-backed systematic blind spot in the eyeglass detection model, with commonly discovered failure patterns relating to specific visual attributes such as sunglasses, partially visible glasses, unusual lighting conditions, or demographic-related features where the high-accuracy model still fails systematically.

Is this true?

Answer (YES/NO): YES